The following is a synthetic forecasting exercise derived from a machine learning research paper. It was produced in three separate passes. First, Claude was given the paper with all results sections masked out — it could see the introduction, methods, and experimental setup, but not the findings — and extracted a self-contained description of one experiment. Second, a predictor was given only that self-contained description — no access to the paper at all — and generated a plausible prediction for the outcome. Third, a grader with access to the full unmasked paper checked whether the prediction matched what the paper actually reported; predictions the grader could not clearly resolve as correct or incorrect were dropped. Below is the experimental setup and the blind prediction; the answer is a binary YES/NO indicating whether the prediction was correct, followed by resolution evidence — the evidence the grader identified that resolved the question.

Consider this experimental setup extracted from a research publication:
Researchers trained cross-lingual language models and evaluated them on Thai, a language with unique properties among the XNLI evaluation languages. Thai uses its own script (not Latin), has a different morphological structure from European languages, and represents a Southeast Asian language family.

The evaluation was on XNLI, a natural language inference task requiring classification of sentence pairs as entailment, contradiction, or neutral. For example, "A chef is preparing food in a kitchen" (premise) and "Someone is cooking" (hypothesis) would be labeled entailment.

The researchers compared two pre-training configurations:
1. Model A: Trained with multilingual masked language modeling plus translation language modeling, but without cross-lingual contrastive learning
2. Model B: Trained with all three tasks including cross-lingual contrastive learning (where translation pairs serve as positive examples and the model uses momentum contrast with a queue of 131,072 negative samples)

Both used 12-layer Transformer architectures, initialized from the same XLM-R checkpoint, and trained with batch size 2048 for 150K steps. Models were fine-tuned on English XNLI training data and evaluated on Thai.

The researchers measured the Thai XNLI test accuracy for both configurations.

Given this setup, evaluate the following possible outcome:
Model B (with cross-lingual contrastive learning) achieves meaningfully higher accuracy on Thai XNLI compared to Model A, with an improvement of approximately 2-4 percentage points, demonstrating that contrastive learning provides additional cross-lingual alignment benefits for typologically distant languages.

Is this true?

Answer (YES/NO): NO